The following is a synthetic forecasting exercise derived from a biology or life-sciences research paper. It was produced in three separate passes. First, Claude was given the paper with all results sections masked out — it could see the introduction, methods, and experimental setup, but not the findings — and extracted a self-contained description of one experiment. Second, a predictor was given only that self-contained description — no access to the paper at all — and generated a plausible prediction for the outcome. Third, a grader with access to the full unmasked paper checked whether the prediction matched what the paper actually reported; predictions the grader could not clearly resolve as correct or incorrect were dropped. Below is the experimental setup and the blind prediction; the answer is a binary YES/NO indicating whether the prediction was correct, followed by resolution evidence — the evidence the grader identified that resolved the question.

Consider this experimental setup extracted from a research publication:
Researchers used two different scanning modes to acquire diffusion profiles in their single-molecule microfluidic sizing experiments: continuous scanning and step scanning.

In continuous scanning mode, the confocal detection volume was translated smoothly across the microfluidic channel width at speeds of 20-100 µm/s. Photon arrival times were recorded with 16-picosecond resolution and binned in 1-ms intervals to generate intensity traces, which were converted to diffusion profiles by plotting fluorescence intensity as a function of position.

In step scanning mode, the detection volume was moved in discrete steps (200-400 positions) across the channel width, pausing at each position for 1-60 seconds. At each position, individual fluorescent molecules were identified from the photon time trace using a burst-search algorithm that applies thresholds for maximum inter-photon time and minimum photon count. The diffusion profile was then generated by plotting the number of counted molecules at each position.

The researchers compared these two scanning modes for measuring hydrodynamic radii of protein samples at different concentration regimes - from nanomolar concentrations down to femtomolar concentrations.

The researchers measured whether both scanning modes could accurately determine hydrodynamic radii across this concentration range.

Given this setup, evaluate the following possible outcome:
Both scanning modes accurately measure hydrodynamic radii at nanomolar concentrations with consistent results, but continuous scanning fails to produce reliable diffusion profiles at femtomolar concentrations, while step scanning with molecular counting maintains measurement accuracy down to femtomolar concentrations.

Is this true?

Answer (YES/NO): YES